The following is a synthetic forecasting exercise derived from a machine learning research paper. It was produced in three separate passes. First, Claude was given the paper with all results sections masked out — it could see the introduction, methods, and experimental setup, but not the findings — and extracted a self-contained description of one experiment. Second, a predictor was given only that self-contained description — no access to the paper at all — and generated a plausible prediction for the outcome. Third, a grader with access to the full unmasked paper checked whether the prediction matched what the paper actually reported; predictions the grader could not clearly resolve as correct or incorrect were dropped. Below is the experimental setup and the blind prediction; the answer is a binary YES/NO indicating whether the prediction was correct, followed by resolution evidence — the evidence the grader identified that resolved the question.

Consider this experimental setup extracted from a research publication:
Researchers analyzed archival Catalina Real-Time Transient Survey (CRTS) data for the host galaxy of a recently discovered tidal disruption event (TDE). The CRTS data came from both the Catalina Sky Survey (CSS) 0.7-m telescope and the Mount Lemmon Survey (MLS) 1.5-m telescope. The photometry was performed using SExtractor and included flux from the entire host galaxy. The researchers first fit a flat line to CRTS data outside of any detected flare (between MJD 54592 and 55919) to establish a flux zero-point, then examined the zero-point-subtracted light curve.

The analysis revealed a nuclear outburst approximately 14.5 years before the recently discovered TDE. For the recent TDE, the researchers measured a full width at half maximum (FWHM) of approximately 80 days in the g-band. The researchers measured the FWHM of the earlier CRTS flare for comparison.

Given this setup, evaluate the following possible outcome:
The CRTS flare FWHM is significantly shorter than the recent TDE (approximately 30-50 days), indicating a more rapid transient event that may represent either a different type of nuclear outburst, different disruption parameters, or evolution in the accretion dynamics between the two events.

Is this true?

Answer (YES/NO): NO